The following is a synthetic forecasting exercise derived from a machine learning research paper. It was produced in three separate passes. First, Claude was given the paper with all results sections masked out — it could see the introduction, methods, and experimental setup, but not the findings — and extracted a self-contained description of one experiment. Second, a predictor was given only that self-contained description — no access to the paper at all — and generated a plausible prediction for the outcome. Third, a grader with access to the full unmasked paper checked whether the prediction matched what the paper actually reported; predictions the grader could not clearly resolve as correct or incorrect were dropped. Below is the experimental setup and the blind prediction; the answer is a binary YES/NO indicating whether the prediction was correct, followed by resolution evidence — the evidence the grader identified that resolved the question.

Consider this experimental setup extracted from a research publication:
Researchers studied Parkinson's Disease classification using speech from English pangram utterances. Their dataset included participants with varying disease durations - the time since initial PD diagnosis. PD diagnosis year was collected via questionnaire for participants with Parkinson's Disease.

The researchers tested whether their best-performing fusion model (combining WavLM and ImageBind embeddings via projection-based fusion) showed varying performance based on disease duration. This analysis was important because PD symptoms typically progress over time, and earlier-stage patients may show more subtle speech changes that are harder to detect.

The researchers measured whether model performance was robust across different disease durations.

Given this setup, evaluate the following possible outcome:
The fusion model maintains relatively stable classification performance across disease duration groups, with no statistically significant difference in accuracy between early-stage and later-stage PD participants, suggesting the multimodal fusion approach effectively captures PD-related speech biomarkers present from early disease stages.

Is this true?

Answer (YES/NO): YES